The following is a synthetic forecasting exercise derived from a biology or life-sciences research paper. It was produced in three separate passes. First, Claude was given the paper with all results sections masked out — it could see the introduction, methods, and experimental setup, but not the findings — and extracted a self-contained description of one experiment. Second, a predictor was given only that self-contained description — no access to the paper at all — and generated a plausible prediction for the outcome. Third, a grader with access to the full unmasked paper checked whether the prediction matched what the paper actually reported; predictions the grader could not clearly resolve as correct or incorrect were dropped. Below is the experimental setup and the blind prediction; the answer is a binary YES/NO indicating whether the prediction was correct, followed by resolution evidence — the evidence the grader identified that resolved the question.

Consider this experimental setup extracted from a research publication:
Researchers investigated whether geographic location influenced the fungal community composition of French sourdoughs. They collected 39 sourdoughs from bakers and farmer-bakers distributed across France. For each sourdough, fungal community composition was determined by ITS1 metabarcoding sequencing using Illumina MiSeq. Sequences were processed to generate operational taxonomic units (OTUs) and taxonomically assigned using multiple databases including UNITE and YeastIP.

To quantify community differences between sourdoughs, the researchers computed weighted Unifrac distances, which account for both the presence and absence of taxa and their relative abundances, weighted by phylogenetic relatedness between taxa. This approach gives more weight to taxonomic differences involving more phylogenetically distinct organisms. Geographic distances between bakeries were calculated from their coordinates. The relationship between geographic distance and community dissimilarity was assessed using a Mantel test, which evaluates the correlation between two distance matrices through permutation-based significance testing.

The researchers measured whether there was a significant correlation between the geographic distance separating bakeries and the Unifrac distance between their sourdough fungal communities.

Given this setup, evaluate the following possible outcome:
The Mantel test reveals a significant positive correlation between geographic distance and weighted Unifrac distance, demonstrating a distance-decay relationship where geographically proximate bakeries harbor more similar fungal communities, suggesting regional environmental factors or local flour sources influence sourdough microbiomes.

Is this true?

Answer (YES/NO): NO